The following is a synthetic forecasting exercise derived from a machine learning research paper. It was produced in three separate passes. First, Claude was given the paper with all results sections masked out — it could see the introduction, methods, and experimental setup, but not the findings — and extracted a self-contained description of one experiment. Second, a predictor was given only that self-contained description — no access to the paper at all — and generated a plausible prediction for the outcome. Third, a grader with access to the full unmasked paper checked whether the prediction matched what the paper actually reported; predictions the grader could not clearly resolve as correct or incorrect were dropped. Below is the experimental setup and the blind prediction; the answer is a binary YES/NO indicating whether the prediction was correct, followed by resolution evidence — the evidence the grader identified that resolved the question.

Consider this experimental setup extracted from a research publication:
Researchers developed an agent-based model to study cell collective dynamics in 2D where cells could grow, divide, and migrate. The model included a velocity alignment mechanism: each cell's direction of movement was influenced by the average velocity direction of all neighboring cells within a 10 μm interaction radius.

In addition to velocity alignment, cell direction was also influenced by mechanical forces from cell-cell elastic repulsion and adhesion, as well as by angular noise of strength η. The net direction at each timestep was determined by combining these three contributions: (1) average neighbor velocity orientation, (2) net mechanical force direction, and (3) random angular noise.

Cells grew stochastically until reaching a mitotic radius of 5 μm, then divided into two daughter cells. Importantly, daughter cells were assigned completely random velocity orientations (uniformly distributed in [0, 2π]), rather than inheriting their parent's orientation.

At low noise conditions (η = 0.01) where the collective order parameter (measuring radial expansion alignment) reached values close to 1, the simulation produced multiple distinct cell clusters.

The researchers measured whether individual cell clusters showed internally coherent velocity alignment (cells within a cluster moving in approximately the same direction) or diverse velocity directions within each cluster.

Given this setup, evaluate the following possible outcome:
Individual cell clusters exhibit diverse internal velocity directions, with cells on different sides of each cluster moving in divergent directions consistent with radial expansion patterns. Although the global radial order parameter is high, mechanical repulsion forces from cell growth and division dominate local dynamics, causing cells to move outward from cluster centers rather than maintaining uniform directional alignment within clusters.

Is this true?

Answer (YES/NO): NO